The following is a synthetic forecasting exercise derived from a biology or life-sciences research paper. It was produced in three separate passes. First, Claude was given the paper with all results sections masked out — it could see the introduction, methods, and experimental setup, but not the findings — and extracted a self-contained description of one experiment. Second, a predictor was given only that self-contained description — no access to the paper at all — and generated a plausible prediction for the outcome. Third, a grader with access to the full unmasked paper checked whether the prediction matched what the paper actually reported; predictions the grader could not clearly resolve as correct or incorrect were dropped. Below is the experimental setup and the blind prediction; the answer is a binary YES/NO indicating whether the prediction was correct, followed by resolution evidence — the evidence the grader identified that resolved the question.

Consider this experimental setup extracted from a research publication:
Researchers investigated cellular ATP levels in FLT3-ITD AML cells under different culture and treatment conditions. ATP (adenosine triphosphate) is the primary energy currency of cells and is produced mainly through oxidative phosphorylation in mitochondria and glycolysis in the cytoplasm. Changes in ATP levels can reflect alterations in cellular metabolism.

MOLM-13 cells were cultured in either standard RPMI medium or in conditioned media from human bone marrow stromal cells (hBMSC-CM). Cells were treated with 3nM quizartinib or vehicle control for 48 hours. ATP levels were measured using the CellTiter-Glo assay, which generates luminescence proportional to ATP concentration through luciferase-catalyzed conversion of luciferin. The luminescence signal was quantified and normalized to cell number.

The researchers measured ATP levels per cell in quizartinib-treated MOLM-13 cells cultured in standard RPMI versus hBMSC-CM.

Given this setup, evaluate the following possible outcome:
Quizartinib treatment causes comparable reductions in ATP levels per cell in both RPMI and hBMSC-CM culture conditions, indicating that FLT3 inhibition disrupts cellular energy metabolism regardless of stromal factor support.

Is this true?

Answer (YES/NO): NO